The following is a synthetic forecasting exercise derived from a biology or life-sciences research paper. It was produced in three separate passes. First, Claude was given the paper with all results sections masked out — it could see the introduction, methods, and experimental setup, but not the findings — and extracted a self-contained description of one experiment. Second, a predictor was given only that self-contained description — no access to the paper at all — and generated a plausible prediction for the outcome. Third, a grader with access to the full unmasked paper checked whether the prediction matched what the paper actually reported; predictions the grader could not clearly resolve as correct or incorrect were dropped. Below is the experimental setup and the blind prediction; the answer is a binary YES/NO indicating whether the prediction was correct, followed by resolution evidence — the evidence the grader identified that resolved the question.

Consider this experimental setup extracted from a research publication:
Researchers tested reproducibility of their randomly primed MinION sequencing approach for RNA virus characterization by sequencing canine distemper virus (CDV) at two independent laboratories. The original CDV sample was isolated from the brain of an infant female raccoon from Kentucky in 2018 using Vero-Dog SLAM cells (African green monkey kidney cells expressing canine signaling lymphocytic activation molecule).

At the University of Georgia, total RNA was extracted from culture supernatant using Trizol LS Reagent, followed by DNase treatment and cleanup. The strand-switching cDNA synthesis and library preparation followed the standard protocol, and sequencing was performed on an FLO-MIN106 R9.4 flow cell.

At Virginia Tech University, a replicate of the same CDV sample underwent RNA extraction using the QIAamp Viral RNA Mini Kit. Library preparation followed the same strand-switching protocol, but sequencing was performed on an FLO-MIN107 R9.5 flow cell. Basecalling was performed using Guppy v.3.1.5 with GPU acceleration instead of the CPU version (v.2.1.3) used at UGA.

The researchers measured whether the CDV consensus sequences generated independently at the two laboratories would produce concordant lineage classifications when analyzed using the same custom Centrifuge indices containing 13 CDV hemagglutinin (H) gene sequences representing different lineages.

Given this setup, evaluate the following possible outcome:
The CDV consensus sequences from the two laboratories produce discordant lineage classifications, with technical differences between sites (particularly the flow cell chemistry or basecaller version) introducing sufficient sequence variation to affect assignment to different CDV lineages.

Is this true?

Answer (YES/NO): NO